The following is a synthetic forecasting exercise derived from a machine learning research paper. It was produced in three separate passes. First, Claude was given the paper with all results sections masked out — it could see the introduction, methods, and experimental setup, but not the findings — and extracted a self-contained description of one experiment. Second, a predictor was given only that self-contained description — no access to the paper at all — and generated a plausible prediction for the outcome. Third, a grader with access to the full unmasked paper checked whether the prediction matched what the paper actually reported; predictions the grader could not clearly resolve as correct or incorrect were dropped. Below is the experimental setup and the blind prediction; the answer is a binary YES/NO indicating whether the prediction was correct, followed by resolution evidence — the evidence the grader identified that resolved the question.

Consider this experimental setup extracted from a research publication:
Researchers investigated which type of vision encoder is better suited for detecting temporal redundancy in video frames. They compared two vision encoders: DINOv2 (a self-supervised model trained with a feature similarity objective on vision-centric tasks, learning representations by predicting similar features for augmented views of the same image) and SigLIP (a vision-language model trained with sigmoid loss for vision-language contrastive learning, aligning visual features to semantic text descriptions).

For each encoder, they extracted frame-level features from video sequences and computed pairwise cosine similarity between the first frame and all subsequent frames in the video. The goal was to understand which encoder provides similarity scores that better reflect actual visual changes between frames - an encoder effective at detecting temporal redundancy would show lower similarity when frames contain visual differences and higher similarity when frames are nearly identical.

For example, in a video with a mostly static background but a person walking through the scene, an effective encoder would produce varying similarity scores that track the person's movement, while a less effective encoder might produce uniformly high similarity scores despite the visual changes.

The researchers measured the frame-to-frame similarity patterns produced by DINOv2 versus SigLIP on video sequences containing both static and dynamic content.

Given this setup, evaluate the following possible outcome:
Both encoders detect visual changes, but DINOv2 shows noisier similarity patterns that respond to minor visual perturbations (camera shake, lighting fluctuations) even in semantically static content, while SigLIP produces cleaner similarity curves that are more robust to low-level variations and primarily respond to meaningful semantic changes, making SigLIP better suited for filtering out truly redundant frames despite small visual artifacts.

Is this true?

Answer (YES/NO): NO